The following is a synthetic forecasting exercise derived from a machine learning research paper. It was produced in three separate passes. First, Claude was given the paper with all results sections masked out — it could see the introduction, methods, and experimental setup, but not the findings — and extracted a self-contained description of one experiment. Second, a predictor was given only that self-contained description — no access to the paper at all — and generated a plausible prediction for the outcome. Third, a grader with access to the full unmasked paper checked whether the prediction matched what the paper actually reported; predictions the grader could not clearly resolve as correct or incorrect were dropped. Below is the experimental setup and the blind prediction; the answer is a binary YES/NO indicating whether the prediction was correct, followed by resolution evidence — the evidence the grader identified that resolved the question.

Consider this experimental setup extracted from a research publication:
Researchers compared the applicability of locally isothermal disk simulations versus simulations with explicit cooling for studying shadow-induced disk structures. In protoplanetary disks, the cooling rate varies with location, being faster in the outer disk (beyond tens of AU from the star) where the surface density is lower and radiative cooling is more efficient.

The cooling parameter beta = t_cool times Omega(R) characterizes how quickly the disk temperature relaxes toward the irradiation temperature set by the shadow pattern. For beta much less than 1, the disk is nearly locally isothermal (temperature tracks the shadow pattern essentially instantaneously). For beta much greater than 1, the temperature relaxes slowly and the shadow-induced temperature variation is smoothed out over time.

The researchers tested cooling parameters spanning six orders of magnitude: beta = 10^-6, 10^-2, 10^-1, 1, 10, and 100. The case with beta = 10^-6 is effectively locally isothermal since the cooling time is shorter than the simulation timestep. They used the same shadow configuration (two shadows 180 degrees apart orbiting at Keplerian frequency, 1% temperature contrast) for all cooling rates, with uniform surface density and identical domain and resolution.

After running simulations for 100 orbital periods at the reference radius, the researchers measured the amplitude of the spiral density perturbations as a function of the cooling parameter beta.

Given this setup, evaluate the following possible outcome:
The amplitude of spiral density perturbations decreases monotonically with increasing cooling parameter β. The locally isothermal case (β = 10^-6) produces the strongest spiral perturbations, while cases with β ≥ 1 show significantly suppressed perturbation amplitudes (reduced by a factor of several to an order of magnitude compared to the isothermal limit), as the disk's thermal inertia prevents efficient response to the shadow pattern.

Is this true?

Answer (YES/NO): NO